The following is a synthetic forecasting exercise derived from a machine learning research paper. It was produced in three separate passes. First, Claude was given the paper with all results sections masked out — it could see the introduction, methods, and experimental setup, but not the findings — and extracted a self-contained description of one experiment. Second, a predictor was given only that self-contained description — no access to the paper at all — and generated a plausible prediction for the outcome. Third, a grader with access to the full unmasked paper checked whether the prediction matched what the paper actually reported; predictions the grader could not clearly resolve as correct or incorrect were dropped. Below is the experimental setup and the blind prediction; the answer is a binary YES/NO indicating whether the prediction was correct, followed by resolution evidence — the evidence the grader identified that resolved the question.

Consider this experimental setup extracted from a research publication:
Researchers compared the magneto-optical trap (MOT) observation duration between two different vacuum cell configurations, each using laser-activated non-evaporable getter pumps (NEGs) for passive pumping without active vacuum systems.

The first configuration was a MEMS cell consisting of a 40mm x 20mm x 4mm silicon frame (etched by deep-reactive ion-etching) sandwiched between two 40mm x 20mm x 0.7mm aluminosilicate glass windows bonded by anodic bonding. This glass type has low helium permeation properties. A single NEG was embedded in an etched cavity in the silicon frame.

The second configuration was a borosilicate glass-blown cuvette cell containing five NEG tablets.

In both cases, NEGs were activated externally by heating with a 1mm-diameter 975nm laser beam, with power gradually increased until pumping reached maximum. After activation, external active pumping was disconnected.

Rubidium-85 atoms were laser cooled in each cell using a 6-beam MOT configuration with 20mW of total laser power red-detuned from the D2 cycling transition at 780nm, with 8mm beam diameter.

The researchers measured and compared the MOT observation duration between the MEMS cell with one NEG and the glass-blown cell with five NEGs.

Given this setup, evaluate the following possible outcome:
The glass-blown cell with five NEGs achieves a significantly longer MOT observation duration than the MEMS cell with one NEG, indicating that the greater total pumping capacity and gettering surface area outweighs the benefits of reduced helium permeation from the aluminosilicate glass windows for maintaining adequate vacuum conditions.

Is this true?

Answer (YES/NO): NO